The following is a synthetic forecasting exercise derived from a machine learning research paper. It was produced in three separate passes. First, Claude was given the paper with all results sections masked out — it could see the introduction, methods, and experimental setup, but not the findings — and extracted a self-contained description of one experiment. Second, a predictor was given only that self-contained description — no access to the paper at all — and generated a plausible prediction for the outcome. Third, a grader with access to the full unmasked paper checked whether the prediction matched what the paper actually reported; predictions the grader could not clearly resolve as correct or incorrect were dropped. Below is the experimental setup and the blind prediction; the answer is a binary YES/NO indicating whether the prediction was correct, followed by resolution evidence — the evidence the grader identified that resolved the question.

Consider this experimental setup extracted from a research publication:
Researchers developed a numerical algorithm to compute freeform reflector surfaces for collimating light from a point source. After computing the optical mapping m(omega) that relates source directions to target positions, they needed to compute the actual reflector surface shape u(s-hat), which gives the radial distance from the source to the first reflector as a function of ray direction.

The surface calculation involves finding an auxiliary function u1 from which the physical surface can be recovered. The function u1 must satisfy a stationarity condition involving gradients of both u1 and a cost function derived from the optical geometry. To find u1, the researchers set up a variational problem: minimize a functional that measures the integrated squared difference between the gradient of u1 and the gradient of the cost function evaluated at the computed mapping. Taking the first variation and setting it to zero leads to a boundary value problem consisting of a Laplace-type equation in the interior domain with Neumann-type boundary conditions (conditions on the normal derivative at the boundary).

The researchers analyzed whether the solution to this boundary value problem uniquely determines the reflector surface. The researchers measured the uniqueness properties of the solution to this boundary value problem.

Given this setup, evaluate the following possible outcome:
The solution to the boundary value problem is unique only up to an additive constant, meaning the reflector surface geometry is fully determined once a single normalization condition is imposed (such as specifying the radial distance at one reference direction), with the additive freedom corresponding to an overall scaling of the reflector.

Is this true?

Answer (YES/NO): NO